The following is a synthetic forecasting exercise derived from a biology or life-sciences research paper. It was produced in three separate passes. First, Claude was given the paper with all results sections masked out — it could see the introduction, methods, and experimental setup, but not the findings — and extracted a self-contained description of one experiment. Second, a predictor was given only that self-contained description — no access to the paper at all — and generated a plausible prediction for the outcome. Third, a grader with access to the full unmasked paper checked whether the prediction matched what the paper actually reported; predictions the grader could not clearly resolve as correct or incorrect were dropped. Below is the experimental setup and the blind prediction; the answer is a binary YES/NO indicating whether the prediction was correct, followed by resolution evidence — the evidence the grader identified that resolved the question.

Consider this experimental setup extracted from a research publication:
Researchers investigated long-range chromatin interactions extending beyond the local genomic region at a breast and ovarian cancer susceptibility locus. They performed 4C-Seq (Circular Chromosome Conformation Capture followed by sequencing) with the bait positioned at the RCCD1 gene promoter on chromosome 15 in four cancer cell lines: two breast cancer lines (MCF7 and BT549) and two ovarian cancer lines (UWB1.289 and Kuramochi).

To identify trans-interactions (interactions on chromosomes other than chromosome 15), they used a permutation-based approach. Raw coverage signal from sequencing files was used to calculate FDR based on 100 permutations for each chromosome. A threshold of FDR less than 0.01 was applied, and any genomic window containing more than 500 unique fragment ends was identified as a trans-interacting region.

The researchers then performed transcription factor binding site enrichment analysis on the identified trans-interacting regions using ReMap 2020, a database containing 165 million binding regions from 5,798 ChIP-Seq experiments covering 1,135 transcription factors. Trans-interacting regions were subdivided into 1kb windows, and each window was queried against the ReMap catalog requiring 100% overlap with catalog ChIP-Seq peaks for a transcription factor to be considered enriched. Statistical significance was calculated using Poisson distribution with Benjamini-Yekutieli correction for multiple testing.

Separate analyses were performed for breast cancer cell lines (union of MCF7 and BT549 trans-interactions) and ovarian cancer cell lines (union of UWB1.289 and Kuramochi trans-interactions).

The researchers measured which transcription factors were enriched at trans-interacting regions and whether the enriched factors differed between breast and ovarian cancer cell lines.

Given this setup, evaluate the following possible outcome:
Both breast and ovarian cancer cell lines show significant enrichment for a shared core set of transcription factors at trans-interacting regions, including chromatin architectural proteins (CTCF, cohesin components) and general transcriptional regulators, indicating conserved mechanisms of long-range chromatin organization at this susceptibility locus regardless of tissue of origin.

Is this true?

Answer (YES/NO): YES